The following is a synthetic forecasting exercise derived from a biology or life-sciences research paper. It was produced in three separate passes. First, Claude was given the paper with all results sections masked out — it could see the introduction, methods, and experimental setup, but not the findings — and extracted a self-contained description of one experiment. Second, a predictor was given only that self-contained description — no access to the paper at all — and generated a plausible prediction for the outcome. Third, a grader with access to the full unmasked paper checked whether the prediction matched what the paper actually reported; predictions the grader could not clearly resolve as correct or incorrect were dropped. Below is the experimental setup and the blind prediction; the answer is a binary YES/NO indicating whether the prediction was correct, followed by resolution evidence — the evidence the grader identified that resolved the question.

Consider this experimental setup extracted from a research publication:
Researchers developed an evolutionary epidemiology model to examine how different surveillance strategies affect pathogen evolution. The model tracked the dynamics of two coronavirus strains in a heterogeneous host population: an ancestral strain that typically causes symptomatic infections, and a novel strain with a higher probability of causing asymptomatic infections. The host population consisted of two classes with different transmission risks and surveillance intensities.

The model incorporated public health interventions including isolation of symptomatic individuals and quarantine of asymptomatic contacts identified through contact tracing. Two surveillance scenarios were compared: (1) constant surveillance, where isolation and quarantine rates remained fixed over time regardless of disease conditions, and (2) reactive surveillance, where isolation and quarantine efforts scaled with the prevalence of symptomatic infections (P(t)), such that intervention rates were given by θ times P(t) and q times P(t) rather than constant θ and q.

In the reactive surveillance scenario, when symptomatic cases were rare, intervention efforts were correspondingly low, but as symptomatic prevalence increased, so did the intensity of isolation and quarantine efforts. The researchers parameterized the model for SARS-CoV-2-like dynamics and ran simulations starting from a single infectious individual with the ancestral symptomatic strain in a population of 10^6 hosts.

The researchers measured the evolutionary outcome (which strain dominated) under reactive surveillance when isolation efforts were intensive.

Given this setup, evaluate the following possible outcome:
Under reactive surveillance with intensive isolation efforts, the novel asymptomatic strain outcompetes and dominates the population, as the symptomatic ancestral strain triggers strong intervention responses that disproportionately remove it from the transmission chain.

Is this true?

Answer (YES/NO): YES